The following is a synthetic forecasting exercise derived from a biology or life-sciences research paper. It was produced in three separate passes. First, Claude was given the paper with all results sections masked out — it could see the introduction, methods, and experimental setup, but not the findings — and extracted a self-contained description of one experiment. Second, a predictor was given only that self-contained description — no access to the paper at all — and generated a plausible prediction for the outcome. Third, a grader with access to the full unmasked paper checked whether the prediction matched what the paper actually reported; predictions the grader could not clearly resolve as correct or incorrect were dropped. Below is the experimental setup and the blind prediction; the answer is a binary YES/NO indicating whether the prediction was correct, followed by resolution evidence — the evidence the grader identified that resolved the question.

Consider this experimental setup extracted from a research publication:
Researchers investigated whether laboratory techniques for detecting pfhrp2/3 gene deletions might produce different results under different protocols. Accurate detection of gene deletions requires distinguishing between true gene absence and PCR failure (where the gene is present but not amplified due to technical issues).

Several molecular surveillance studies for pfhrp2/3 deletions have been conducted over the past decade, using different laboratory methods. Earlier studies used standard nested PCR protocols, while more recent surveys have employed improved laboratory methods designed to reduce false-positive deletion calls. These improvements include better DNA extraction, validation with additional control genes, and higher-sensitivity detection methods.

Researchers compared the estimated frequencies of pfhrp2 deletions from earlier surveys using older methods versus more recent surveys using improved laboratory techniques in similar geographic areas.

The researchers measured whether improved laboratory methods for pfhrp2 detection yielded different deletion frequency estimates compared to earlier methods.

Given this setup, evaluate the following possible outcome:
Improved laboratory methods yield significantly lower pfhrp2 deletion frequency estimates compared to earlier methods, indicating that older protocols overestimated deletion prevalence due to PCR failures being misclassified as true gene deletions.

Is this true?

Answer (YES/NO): YES